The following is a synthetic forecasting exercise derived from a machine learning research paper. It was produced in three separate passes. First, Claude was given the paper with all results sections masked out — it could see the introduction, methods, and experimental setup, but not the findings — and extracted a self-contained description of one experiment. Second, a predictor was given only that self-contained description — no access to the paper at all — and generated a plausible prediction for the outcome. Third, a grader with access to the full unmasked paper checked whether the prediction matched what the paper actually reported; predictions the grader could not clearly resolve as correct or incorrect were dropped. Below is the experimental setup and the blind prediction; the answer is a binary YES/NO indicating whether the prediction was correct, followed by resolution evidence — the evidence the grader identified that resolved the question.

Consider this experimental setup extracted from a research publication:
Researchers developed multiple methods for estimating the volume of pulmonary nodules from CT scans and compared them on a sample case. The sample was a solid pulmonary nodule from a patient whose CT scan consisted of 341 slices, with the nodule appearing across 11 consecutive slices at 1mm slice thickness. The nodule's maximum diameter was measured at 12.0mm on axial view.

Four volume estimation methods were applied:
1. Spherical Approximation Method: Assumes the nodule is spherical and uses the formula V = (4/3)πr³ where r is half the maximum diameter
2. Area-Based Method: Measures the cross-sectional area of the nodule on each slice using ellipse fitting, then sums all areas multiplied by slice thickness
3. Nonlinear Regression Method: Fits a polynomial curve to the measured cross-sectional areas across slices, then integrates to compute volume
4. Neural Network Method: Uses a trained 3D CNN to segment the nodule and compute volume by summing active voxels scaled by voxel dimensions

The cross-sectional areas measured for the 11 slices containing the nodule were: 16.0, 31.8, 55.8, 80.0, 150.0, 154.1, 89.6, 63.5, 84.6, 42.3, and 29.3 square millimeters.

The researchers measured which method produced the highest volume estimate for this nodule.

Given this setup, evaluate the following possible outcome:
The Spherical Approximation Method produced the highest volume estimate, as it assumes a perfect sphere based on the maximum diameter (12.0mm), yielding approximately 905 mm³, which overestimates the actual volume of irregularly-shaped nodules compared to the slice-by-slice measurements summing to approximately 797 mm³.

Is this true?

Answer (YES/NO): YES